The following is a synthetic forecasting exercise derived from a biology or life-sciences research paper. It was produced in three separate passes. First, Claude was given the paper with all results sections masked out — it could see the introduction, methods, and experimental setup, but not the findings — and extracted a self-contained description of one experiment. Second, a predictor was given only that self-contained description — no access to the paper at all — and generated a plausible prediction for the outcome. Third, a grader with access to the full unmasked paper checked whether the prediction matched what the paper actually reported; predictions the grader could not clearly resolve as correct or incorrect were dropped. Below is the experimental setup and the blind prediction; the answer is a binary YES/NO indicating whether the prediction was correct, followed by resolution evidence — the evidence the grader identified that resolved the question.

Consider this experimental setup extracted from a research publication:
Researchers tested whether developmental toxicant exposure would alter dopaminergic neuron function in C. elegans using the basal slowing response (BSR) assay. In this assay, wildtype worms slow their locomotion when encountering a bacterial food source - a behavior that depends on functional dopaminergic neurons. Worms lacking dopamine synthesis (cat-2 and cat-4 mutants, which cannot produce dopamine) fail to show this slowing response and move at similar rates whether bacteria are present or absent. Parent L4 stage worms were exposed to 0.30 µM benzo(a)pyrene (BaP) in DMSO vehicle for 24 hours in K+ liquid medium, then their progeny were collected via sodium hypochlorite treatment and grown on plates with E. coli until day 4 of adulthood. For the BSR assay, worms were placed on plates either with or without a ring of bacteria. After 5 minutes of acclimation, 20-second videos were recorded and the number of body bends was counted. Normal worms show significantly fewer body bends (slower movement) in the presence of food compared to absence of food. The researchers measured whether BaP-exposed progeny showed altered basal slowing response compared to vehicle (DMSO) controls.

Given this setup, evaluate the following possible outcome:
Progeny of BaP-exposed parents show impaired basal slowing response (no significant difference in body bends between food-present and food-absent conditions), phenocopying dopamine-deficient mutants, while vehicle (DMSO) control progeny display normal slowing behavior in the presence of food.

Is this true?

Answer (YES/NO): NO